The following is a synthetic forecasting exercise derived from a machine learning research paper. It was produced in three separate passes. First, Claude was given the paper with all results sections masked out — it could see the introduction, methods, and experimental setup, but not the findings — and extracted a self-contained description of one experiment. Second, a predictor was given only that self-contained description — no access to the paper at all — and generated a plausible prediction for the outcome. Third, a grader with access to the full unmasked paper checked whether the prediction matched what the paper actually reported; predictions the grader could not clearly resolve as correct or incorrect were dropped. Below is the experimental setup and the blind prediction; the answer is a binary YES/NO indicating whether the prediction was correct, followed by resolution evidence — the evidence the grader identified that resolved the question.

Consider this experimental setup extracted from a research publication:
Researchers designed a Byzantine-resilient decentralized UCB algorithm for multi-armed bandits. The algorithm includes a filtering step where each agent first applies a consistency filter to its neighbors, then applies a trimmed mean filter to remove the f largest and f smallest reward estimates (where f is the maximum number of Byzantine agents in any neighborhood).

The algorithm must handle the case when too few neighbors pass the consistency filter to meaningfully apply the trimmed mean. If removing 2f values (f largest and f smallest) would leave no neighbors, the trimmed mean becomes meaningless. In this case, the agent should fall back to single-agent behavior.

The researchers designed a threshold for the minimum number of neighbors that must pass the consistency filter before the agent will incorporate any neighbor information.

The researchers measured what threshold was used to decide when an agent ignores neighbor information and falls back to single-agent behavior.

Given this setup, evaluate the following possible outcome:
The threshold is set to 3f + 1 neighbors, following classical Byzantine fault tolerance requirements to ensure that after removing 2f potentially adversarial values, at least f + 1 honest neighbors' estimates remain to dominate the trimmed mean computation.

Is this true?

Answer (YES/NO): NO